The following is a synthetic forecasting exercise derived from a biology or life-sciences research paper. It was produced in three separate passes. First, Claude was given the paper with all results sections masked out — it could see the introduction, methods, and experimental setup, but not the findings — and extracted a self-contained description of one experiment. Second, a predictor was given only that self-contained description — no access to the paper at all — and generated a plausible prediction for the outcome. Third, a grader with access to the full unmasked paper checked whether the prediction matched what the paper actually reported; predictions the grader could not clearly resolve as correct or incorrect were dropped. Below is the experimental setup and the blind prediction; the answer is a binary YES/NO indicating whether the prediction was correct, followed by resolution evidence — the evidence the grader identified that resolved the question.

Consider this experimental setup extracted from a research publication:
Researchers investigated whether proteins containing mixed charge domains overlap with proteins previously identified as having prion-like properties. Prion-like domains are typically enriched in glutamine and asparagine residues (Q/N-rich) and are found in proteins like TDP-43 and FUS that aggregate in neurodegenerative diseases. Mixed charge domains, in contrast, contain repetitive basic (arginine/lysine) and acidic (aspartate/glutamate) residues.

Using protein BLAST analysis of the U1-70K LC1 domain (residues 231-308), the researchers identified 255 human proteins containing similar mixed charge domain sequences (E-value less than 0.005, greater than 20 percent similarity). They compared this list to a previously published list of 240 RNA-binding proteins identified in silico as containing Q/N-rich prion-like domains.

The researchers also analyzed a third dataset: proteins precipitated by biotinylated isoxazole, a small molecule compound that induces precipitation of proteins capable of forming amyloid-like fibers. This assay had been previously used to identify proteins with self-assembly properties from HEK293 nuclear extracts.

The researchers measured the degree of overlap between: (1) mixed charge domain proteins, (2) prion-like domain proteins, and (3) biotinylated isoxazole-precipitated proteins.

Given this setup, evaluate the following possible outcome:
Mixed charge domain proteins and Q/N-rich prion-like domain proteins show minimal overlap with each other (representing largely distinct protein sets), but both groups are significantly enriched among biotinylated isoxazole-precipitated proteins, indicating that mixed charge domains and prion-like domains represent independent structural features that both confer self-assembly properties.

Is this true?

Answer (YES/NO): NO